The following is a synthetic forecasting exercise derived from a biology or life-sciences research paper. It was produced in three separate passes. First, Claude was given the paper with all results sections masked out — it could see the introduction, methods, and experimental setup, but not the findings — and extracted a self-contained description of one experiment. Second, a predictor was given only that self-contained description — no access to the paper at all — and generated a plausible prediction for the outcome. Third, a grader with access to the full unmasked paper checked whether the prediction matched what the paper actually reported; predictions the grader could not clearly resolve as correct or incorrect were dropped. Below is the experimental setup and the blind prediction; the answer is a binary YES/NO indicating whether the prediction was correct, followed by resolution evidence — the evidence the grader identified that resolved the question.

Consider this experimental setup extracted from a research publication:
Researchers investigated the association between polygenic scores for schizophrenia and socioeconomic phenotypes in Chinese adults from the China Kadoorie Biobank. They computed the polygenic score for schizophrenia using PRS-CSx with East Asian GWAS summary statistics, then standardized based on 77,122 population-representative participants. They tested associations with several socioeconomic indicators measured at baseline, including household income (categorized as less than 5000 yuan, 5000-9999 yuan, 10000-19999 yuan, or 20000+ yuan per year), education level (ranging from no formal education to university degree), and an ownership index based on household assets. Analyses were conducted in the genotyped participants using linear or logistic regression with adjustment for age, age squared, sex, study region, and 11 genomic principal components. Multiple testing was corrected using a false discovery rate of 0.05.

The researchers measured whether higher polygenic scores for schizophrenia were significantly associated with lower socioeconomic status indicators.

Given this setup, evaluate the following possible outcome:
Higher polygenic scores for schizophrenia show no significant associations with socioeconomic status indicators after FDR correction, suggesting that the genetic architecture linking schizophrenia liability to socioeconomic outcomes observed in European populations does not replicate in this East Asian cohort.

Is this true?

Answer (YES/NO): NO